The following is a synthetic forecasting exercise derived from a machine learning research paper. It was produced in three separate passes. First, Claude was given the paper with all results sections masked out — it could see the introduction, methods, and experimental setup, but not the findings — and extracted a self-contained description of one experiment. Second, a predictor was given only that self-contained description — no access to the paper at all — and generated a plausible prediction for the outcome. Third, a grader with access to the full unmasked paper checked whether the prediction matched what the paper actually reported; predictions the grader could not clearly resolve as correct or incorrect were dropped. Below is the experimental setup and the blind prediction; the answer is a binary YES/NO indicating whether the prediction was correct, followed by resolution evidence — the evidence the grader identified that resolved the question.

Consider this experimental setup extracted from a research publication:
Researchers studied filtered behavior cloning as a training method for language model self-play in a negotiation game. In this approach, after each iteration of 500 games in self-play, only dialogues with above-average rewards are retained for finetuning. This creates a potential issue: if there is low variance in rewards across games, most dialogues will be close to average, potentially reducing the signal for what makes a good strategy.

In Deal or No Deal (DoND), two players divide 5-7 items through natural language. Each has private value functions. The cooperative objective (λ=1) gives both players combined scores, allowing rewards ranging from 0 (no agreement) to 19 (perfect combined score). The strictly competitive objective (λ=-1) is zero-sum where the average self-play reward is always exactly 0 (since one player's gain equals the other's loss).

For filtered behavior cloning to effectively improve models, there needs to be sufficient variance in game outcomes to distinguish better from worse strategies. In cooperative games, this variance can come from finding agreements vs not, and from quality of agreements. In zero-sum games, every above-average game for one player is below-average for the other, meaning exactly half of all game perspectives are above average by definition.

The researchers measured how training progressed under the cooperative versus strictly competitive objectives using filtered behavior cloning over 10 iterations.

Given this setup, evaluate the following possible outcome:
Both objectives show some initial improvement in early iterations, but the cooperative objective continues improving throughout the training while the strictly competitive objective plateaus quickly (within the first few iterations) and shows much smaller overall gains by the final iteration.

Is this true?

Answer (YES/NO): NO